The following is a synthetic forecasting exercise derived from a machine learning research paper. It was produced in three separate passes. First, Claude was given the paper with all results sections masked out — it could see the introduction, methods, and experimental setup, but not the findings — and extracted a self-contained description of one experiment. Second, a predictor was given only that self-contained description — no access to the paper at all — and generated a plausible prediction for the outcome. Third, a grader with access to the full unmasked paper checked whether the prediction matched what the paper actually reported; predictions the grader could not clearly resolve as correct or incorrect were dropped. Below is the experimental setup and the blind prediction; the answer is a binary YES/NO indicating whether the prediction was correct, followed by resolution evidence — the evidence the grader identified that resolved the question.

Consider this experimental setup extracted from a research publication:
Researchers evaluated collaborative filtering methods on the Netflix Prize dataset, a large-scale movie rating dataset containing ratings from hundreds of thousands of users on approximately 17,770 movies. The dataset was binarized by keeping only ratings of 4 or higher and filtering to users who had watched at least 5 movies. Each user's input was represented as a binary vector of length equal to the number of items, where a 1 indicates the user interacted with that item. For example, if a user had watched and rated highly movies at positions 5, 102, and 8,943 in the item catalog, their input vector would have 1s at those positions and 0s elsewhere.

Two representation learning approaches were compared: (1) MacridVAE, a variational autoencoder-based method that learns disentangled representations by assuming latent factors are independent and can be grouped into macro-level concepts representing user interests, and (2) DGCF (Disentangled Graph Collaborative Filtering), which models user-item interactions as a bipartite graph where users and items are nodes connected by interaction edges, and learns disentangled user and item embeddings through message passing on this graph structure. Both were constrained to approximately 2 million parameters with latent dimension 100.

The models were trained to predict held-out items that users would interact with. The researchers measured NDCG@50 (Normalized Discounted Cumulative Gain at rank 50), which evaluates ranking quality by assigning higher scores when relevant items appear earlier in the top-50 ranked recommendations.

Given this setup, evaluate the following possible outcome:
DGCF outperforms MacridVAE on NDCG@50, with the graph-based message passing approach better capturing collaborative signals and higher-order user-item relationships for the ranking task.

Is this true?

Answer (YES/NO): YES